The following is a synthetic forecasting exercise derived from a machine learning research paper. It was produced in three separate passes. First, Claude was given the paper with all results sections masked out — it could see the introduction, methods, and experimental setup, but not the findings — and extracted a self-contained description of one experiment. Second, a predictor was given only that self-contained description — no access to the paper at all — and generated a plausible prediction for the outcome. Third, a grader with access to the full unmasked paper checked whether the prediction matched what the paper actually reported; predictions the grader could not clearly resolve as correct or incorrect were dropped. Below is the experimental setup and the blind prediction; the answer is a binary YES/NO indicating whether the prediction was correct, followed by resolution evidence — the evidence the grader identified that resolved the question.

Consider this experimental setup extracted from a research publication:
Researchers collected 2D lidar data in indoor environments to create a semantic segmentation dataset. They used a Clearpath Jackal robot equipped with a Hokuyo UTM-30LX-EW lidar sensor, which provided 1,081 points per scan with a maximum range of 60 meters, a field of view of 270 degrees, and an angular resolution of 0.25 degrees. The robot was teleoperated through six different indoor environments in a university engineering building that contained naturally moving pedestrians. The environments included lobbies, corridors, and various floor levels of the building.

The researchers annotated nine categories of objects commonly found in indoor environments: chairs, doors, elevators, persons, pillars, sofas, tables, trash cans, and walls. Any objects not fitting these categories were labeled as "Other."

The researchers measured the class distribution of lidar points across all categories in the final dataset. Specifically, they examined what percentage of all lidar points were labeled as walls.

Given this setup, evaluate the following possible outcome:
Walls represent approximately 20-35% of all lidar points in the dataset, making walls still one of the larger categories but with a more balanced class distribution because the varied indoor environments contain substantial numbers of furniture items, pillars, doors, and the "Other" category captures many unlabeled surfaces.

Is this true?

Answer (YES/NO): NO